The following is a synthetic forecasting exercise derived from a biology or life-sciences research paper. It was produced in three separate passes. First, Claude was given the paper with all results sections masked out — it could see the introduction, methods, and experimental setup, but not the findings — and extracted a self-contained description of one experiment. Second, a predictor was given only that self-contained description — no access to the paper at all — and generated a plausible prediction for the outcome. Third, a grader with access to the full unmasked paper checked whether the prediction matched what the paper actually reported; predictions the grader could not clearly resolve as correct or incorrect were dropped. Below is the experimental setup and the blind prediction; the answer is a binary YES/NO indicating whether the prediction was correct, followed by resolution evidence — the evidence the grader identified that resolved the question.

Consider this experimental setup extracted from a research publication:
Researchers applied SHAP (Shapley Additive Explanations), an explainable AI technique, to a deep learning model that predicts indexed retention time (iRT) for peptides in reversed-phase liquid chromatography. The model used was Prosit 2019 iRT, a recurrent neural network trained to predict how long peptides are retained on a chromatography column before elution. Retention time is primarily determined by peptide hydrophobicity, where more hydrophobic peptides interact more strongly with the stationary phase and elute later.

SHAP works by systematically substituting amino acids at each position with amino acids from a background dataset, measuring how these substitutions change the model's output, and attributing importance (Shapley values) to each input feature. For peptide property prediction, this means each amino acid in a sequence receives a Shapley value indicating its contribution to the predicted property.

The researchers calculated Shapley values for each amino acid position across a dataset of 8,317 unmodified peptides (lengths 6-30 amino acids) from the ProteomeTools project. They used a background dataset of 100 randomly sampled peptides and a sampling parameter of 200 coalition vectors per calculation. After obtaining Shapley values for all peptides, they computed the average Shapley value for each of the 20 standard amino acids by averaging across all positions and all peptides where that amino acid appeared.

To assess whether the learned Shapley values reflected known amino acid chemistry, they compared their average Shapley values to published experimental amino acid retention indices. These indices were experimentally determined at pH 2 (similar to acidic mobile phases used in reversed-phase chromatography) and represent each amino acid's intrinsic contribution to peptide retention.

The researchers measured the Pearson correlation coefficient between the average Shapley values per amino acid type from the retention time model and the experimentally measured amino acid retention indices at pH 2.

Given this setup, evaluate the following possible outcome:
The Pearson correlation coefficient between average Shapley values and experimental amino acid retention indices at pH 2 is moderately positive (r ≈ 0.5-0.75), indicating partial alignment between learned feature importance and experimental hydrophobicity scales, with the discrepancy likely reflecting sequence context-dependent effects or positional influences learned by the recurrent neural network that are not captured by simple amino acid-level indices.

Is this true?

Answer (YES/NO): NO